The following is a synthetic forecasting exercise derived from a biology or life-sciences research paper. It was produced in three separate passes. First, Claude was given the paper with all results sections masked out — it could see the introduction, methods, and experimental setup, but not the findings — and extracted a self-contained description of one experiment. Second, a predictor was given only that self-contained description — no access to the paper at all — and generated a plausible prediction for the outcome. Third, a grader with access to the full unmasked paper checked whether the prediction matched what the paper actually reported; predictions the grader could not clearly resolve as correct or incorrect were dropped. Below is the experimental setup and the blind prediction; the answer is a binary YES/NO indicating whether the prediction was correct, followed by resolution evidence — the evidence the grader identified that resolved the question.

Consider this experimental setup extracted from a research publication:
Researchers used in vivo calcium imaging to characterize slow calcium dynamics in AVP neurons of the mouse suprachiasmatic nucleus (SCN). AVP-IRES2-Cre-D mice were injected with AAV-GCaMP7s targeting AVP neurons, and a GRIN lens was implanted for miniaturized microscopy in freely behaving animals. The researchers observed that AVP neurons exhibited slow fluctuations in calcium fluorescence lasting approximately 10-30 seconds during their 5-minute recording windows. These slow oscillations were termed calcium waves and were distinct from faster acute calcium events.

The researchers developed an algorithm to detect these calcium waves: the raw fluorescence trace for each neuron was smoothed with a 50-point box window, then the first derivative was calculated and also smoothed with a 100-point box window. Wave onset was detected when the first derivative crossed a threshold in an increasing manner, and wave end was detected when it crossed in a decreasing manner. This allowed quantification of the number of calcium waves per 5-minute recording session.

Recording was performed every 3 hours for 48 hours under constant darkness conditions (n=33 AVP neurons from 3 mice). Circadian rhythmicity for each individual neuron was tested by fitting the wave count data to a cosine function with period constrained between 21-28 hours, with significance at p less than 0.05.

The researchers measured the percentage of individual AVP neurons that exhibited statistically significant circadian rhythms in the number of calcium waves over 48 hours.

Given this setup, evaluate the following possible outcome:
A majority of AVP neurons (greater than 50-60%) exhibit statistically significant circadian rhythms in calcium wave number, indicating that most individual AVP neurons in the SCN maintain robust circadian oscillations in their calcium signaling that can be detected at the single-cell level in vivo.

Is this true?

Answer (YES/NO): NO